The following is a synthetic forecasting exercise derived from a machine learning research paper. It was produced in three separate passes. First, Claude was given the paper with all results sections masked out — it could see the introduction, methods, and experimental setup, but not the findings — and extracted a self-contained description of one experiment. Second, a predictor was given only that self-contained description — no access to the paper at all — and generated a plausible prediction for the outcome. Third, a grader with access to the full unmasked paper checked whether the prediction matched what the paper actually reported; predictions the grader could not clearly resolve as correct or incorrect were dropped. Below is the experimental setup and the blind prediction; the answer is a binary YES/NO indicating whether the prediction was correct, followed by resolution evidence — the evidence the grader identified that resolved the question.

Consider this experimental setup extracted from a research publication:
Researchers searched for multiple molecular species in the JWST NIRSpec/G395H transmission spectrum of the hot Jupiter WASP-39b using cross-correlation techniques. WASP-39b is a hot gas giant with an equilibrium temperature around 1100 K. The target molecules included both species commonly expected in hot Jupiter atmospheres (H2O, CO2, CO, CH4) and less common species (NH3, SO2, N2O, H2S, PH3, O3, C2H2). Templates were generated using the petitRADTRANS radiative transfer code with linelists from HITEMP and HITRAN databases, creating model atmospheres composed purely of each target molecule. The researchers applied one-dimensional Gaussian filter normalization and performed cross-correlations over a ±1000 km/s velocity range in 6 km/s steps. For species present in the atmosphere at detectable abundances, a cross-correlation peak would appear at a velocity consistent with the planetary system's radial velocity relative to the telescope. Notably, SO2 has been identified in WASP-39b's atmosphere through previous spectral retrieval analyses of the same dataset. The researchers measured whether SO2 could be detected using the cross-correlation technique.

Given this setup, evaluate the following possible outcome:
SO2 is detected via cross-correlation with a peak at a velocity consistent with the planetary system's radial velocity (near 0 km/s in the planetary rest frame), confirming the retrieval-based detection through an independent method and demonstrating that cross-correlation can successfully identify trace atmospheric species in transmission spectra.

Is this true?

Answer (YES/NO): NO